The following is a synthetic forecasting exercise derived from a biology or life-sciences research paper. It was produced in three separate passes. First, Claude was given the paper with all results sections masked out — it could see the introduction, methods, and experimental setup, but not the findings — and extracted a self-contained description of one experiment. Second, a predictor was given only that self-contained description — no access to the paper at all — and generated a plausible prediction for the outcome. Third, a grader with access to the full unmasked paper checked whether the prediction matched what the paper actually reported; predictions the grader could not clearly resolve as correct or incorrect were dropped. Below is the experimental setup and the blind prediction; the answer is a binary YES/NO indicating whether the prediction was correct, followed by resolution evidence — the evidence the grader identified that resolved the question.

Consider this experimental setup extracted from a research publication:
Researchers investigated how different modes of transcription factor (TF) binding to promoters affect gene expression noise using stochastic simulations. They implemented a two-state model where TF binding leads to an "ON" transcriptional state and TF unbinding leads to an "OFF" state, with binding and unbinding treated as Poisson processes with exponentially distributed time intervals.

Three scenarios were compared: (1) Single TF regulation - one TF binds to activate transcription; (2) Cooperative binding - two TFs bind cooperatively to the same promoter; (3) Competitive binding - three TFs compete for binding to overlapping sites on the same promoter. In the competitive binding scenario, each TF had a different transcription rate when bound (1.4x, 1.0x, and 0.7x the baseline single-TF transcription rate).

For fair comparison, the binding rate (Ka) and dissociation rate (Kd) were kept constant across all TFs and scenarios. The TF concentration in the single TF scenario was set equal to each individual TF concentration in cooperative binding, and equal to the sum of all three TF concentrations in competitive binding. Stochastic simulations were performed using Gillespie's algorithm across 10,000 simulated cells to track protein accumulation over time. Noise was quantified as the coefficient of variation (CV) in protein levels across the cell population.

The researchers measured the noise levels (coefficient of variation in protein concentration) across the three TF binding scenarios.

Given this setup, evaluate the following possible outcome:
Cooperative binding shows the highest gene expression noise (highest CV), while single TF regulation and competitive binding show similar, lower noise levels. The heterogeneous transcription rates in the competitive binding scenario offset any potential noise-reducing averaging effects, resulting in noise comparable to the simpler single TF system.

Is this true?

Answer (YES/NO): NO